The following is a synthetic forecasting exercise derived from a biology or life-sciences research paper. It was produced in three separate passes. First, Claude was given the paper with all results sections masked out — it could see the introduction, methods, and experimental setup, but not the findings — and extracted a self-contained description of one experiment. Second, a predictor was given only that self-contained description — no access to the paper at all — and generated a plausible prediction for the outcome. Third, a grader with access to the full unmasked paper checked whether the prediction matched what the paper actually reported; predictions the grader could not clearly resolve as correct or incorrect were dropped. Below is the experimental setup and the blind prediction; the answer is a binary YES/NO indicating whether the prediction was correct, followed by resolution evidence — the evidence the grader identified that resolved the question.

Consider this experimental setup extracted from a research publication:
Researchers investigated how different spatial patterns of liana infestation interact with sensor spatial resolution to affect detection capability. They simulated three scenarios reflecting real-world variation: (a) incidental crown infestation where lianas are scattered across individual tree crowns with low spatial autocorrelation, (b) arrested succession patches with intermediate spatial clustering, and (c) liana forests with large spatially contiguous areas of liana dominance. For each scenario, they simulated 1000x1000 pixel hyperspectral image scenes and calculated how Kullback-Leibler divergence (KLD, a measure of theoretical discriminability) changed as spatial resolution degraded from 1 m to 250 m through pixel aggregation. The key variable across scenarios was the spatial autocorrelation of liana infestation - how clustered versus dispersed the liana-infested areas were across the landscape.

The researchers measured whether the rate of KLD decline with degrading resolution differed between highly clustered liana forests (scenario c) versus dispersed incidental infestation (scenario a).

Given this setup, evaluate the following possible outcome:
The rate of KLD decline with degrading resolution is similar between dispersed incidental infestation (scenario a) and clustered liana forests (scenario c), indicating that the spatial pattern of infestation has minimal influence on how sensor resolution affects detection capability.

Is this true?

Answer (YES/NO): NO